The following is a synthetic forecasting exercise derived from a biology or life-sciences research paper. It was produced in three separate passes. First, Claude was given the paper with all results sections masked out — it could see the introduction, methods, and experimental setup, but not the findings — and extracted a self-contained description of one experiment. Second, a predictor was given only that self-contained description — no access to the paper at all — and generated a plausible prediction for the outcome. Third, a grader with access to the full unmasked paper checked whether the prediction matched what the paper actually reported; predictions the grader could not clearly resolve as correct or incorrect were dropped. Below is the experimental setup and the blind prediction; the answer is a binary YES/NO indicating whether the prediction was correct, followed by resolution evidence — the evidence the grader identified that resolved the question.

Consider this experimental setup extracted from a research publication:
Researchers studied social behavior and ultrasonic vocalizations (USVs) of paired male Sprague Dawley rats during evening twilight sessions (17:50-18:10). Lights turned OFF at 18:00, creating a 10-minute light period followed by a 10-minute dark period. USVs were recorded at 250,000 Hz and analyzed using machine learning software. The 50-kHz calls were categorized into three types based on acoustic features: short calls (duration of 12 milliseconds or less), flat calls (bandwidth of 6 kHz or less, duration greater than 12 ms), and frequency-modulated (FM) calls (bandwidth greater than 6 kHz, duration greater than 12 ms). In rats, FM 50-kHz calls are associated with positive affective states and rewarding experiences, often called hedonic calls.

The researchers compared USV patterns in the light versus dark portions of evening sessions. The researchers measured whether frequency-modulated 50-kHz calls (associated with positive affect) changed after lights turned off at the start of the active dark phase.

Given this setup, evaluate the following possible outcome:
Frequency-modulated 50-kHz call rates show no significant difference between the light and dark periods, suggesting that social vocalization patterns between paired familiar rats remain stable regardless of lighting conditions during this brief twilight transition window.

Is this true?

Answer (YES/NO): YES